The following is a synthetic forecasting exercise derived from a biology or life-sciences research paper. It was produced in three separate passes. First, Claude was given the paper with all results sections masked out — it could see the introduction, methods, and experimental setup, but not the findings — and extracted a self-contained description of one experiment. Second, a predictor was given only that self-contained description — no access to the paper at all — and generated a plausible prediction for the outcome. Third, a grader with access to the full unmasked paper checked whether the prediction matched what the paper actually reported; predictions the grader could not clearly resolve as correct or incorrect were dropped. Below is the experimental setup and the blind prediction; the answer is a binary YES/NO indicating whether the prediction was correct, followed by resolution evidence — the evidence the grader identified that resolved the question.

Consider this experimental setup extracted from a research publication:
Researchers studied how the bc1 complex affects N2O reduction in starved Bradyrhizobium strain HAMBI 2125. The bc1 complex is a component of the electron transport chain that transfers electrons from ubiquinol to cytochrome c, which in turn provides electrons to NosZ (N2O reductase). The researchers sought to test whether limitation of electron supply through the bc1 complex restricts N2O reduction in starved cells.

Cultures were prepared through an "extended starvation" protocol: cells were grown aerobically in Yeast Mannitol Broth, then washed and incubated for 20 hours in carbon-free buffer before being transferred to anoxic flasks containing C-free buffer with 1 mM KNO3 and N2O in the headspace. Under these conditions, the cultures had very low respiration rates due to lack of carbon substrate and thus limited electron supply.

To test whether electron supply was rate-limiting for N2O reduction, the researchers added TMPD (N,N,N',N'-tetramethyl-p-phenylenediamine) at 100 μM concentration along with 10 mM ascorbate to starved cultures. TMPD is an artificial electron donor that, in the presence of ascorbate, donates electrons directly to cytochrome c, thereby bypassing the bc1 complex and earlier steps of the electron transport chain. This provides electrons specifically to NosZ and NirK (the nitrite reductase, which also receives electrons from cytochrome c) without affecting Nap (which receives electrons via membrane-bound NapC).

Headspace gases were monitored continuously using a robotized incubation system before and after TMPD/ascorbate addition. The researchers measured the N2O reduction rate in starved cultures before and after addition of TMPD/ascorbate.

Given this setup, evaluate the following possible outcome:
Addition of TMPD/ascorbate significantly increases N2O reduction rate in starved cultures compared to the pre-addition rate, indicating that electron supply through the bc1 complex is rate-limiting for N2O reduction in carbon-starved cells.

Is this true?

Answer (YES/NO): YES